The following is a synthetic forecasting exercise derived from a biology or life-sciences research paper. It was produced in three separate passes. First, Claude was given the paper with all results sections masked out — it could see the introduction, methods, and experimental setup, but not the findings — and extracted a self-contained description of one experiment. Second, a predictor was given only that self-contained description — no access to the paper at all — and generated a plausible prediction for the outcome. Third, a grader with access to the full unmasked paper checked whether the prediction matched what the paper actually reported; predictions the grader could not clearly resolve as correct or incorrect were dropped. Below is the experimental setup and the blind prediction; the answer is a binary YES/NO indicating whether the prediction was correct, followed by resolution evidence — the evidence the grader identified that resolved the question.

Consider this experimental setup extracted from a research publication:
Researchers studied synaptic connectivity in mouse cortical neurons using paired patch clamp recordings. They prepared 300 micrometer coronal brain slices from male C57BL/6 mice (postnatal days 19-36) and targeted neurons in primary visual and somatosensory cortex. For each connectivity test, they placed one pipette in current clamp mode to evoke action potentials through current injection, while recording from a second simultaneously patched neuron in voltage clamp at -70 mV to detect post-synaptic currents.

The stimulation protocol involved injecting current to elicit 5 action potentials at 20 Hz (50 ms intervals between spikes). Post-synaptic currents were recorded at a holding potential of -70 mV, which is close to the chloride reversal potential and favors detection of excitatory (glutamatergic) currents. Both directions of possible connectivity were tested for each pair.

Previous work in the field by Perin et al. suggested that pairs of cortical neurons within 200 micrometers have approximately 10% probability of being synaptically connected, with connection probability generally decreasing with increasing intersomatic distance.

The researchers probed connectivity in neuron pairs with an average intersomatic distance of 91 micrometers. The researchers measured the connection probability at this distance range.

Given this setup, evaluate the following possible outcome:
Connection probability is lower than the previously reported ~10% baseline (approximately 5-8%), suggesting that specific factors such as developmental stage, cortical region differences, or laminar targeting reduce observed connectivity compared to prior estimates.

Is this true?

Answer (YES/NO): NO